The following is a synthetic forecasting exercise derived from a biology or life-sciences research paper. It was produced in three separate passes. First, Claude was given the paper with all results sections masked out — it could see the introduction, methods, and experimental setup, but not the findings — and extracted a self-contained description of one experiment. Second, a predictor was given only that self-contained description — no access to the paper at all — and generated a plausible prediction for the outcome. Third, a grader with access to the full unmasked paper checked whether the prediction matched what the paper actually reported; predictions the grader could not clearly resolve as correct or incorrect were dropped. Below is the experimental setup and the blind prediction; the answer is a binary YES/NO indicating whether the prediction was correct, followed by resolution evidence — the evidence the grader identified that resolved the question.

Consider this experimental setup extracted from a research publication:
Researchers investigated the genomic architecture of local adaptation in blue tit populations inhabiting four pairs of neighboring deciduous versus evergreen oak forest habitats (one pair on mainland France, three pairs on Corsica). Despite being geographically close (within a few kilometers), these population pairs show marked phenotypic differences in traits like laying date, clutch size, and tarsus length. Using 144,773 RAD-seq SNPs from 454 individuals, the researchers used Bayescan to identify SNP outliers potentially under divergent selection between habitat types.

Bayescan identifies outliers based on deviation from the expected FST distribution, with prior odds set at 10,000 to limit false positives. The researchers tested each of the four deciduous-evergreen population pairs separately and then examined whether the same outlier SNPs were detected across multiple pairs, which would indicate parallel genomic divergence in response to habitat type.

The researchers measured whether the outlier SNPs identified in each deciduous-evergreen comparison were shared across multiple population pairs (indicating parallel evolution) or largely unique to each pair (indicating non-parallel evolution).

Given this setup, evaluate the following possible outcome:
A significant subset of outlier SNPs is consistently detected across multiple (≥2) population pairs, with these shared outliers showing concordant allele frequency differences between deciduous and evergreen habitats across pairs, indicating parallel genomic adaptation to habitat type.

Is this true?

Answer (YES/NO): NO